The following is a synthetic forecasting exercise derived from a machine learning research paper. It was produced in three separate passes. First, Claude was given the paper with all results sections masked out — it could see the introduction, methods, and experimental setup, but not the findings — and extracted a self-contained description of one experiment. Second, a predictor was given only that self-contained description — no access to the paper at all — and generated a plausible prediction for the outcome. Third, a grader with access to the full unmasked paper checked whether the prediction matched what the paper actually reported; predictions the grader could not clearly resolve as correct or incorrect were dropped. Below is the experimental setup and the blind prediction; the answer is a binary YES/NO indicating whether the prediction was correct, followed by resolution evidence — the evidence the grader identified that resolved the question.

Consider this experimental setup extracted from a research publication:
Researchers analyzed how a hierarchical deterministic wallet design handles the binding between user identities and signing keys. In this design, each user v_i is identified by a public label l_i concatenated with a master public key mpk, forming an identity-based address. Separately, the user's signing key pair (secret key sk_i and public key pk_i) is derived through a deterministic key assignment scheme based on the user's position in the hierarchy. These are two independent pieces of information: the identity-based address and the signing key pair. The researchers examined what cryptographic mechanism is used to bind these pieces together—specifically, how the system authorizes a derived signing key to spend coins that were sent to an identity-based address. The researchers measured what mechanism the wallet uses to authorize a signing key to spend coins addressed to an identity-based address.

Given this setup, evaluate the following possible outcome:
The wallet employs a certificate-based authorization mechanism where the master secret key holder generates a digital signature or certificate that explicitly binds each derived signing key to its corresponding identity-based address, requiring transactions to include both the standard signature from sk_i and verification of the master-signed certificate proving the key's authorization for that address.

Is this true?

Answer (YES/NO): YES